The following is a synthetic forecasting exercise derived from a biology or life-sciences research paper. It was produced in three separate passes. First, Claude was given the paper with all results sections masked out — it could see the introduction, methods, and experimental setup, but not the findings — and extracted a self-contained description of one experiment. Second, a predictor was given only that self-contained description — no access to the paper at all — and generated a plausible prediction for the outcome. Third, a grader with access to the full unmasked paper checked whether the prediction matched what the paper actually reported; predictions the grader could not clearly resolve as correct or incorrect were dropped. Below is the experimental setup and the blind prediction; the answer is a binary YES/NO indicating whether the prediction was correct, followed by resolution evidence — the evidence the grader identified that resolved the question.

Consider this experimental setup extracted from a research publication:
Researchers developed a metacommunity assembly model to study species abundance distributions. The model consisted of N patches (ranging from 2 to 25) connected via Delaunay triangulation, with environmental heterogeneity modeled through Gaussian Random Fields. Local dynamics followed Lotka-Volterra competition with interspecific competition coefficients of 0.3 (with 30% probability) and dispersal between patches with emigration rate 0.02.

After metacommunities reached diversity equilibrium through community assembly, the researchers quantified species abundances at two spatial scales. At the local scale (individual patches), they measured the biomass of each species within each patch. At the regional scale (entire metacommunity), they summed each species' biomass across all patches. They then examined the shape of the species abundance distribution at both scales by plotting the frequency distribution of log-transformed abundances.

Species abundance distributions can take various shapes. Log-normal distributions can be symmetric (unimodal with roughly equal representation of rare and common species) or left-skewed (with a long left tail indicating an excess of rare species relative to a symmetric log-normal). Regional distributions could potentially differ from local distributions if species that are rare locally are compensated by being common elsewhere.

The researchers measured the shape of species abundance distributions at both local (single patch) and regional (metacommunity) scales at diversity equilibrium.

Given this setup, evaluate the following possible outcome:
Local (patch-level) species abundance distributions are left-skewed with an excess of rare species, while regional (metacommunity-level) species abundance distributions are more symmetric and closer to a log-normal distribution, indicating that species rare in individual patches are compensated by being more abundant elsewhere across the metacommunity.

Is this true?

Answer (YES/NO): NO